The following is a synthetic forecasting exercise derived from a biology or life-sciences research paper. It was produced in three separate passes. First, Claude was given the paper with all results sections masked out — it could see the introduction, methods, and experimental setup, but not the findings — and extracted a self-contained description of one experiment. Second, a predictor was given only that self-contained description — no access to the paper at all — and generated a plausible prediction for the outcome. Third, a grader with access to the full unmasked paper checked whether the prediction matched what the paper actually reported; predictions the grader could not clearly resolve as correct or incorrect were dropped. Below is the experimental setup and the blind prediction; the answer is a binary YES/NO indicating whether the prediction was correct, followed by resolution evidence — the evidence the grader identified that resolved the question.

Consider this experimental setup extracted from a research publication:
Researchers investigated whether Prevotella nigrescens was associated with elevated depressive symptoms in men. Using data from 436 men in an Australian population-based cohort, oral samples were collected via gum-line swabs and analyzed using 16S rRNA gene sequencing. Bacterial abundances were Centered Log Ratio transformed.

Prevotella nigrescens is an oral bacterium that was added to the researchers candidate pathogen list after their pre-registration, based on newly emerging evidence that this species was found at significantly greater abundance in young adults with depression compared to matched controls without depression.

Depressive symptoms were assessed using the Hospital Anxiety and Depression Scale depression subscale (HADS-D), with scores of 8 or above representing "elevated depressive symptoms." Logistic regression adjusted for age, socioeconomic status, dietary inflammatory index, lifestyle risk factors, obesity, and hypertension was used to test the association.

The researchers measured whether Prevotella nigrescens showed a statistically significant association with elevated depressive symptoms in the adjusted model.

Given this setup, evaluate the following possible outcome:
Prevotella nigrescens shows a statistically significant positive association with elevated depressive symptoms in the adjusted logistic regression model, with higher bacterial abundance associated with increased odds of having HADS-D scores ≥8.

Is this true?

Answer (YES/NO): YES